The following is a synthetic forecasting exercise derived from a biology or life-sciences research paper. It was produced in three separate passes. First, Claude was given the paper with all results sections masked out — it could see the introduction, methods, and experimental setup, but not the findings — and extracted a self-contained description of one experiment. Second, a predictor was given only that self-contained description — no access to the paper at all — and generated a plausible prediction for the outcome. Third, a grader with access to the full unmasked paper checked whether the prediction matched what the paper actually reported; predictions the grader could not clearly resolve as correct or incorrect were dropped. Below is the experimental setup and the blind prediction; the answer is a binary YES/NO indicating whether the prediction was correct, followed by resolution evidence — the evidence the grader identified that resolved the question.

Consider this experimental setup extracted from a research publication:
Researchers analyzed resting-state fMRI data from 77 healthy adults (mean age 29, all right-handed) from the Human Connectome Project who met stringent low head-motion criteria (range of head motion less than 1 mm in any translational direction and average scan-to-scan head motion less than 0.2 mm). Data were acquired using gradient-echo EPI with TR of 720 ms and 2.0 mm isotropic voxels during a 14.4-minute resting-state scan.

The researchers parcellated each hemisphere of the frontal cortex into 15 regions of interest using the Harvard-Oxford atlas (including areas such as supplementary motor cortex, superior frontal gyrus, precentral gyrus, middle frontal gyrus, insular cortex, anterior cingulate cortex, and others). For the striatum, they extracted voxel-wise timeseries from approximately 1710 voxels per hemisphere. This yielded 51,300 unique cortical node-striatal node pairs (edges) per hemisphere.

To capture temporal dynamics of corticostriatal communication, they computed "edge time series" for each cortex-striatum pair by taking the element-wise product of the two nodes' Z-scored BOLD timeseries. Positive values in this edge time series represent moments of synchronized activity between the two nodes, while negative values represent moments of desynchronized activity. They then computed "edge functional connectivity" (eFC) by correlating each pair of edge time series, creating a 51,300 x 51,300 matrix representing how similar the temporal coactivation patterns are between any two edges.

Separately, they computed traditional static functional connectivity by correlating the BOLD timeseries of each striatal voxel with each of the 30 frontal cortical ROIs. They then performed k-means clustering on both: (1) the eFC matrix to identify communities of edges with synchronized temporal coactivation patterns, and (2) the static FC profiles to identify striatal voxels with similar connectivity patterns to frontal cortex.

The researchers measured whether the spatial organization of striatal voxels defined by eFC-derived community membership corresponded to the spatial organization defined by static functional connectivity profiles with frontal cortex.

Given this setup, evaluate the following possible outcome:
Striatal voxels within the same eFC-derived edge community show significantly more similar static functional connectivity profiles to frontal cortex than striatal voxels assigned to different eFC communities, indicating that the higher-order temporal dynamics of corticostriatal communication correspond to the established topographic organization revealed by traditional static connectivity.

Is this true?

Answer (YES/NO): NO